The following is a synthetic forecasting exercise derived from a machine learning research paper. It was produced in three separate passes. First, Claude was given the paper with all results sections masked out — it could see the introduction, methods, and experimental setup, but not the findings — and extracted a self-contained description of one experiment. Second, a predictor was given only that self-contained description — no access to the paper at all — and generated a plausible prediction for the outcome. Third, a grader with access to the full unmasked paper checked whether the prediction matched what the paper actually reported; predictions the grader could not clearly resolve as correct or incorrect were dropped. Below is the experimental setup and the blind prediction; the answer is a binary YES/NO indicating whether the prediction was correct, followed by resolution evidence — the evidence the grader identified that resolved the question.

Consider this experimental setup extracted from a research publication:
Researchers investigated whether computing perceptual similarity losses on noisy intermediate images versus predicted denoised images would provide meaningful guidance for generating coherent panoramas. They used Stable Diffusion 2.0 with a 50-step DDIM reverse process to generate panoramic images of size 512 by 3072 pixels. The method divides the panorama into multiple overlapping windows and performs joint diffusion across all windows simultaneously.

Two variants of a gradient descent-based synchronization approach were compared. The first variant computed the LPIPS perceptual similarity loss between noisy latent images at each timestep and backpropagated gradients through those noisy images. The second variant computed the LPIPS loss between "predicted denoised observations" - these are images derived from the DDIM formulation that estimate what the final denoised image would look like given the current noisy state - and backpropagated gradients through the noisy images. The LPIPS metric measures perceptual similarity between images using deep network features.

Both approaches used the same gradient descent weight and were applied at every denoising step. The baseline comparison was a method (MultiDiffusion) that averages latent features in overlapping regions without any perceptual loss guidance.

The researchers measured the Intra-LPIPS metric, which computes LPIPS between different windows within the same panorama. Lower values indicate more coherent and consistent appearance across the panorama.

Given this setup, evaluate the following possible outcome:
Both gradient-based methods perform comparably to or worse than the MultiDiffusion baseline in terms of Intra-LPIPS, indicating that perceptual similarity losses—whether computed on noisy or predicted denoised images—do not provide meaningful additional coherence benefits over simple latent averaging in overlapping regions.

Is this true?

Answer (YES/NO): NO